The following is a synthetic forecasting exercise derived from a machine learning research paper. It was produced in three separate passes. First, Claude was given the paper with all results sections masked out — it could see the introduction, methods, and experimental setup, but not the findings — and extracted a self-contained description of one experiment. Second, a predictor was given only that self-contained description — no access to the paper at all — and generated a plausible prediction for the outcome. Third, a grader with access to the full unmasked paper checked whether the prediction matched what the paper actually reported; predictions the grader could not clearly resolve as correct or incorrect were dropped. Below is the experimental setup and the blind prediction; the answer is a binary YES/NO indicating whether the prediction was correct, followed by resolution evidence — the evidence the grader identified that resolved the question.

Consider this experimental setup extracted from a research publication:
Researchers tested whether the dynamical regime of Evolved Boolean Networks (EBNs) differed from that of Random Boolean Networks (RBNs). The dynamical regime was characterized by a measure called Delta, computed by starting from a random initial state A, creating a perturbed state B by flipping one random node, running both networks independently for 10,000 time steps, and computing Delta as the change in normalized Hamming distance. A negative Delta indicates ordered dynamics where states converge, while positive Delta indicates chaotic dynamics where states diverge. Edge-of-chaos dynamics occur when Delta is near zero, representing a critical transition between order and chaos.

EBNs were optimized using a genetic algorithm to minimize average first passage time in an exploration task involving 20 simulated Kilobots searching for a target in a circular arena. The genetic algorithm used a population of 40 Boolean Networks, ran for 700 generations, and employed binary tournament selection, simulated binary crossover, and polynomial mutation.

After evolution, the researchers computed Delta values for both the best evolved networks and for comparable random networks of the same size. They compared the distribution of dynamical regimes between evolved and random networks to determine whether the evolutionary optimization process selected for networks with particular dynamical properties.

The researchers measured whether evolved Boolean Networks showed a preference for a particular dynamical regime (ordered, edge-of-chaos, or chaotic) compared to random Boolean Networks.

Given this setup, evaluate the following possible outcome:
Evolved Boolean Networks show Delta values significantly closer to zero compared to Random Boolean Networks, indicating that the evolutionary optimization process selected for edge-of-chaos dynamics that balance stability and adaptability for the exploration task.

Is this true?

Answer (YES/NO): NO